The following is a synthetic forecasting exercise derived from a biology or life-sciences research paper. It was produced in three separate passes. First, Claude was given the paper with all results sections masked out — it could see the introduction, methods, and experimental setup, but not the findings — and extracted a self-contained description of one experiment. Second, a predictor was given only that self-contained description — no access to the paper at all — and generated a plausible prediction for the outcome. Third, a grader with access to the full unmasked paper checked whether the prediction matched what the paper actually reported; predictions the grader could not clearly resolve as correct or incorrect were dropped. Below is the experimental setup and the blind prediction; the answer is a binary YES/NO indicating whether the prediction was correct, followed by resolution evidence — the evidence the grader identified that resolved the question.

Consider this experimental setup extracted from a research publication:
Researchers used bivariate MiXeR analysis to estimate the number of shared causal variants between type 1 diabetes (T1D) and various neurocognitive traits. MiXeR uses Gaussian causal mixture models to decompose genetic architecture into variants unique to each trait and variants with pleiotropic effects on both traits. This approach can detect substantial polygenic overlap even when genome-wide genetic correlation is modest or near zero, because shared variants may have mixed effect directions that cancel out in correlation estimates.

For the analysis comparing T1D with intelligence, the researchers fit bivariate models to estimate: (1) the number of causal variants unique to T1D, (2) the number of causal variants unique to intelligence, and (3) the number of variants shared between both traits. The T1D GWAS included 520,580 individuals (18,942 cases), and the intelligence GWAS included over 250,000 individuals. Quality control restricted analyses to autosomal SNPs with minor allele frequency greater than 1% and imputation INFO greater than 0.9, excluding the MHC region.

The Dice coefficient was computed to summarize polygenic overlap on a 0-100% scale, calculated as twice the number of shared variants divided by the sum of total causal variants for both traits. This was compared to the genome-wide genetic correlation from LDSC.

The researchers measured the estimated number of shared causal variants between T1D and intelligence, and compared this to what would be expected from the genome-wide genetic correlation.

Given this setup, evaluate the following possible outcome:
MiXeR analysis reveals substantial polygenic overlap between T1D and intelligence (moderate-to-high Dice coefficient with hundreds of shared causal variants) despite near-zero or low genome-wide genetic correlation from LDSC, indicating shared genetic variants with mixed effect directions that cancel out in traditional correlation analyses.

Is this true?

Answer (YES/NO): YES